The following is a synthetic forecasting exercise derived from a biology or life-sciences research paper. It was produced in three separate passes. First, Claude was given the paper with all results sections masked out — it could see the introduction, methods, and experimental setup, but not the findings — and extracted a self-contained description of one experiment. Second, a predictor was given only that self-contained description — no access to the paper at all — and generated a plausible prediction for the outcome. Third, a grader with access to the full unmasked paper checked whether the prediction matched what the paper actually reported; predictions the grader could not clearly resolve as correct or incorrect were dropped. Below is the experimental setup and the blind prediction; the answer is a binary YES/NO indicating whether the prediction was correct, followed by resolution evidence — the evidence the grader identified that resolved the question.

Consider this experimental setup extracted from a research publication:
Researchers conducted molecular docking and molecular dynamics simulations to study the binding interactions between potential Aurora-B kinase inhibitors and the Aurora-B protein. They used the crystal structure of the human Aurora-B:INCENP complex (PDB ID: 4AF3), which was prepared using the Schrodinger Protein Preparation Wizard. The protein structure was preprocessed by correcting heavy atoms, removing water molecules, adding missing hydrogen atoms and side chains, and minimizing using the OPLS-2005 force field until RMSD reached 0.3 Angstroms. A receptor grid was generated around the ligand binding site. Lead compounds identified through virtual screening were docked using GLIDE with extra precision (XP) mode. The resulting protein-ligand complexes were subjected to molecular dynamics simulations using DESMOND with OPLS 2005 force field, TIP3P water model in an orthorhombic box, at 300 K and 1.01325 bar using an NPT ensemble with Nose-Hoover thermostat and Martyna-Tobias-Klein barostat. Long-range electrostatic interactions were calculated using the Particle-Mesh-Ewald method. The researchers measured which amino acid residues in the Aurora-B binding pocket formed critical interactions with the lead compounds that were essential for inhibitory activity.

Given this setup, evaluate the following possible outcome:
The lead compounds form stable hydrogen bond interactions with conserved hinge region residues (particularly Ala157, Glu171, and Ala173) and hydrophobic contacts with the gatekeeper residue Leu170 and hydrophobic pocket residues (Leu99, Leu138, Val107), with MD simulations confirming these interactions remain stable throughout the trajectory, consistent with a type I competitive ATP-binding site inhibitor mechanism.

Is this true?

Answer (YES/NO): NO